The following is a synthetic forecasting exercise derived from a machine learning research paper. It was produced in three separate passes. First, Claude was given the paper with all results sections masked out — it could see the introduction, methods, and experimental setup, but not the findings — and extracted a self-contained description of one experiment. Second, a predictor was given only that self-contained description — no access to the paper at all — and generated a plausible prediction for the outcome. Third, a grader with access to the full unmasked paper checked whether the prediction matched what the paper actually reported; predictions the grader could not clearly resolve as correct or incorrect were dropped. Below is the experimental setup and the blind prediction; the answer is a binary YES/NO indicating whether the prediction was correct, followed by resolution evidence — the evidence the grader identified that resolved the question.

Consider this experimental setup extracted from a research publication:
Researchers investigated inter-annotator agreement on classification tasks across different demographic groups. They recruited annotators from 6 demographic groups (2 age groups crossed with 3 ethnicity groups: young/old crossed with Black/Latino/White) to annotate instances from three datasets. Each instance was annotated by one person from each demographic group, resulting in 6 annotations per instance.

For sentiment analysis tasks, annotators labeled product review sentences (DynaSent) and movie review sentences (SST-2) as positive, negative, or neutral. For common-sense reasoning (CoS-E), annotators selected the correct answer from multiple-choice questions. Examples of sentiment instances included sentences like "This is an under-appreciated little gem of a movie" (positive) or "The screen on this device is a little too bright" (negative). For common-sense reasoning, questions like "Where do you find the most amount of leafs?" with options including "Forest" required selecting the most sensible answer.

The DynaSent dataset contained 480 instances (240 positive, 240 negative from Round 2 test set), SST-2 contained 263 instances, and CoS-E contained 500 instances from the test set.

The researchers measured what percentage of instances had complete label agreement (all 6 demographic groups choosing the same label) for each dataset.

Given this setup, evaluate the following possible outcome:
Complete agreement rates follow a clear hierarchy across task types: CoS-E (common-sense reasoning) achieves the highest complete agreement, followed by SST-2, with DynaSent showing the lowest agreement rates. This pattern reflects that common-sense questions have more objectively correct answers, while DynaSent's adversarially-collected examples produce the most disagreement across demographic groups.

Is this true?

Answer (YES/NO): NO